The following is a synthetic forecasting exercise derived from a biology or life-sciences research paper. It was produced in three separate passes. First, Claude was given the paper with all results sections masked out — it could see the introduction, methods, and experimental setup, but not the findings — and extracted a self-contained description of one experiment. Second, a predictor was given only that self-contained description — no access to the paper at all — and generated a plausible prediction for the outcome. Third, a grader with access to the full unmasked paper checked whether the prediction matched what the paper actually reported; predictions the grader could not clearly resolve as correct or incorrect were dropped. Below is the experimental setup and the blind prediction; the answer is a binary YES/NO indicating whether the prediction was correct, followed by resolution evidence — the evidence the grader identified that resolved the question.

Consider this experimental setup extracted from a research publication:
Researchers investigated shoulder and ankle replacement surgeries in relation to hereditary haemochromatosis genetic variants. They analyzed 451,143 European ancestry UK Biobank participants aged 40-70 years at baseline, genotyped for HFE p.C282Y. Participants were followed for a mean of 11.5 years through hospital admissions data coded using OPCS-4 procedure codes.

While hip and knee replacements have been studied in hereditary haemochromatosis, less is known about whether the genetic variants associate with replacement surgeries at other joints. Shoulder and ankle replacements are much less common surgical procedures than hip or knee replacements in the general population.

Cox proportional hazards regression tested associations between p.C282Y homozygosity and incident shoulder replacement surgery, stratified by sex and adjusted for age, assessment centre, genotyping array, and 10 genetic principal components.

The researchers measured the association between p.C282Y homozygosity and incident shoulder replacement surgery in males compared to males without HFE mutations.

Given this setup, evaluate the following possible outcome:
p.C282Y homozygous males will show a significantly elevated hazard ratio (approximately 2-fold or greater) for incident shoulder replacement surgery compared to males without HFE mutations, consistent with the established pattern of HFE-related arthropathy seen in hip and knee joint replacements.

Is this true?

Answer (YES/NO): YES